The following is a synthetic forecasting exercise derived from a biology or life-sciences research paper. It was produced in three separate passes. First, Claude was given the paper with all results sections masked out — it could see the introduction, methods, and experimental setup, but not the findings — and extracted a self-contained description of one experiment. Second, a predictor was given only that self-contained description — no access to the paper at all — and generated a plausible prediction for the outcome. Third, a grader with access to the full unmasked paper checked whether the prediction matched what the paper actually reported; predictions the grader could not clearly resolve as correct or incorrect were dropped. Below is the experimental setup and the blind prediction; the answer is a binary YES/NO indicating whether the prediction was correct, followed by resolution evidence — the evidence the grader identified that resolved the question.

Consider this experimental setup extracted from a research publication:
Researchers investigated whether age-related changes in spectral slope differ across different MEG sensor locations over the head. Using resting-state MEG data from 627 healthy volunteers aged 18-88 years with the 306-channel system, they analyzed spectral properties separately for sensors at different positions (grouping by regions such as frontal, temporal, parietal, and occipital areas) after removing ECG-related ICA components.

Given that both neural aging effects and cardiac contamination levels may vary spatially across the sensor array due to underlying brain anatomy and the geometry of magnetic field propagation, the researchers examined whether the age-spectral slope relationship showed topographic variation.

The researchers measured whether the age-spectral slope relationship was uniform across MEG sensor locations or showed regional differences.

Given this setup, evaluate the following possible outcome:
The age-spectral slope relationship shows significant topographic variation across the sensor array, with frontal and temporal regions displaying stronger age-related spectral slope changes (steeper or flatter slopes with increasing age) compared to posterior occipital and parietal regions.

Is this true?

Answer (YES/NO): NO